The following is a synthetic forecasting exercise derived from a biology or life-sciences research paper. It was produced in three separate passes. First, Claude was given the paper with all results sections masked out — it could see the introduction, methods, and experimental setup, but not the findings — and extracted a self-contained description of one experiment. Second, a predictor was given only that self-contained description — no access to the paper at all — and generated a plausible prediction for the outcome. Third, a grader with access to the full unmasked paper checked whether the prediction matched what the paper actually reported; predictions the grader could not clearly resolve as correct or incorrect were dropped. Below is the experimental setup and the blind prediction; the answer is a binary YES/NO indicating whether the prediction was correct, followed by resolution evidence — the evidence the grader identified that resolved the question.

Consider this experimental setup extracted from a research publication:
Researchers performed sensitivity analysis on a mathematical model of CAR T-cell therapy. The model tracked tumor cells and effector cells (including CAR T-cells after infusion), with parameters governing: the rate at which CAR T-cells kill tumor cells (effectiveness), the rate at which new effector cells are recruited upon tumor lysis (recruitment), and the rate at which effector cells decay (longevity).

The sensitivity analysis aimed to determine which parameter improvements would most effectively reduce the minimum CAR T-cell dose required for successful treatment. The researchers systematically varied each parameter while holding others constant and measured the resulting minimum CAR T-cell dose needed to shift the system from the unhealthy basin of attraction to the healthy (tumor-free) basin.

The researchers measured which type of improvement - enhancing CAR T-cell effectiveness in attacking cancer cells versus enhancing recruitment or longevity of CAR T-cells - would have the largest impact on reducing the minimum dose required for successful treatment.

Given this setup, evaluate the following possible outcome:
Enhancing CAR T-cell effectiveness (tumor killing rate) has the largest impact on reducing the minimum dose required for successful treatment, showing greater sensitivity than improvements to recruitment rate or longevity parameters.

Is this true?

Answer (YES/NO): YES